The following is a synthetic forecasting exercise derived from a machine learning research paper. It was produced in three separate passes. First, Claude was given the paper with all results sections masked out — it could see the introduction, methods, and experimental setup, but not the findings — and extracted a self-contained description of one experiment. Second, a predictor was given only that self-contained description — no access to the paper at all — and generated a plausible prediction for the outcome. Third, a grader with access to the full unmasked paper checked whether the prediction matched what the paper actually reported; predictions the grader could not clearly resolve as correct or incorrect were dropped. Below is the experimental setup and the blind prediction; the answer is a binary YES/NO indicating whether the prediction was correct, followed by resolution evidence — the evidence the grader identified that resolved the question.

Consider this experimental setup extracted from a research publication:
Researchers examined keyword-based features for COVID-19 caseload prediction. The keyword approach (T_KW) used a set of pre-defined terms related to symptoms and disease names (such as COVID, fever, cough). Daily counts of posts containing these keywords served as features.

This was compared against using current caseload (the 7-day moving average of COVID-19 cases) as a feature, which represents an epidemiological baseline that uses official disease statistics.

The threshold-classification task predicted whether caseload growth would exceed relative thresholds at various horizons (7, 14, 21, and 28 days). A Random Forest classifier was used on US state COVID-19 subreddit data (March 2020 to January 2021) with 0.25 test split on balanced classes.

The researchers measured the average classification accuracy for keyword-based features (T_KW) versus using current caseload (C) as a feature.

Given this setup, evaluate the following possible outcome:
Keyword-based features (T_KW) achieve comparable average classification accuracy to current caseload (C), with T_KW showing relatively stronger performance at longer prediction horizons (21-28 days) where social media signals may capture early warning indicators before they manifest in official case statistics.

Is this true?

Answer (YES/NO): NO